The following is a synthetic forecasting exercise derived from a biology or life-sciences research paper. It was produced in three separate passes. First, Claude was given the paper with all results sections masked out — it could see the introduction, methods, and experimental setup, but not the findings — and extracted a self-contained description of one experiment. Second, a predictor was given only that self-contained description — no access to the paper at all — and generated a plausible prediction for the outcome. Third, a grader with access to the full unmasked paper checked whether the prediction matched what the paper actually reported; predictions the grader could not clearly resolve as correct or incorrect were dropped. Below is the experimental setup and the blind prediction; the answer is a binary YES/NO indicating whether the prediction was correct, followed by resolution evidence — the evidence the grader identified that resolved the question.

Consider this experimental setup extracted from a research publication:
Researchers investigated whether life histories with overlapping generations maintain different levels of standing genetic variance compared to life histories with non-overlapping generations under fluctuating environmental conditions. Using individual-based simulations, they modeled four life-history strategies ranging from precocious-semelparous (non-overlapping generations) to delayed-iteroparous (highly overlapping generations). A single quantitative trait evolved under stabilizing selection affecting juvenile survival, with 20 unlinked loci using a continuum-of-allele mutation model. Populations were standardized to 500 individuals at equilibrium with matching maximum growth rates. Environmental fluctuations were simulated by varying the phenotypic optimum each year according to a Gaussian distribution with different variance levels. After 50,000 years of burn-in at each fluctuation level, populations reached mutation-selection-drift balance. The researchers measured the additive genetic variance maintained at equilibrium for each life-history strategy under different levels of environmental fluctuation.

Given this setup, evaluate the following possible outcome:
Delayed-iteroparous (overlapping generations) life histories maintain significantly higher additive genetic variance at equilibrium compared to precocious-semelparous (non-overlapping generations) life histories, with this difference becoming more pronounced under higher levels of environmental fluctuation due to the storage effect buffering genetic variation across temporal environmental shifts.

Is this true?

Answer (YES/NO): NO